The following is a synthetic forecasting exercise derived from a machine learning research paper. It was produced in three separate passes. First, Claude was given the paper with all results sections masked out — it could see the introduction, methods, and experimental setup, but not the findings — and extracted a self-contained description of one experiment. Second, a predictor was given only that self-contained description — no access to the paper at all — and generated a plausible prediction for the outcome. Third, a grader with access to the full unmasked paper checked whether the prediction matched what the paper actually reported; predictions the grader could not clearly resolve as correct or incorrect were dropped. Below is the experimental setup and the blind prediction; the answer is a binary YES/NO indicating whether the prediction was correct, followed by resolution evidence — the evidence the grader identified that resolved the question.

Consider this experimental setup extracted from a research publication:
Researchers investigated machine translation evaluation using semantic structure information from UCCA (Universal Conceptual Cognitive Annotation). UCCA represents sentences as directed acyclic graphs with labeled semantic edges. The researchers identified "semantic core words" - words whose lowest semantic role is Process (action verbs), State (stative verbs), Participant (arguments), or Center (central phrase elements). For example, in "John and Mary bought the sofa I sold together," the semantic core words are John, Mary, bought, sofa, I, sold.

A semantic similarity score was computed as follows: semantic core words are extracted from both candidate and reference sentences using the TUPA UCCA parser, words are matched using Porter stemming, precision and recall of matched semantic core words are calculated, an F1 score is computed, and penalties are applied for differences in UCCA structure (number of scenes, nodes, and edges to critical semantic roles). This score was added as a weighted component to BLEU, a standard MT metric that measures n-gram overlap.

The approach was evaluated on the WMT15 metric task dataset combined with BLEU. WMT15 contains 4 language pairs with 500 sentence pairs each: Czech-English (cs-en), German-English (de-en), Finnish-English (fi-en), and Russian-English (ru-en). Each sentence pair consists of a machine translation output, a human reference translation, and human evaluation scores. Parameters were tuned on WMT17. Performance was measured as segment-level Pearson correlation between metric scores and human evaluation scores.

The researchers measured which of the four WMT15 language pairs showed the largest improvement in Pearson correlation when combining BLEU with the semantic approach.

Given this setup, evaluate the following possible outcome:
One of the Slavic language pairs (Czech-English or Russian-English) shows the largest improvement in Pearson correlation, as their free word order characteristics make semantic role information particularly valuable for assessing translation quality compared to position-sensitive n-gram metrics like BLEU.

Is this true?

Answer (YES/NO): NO